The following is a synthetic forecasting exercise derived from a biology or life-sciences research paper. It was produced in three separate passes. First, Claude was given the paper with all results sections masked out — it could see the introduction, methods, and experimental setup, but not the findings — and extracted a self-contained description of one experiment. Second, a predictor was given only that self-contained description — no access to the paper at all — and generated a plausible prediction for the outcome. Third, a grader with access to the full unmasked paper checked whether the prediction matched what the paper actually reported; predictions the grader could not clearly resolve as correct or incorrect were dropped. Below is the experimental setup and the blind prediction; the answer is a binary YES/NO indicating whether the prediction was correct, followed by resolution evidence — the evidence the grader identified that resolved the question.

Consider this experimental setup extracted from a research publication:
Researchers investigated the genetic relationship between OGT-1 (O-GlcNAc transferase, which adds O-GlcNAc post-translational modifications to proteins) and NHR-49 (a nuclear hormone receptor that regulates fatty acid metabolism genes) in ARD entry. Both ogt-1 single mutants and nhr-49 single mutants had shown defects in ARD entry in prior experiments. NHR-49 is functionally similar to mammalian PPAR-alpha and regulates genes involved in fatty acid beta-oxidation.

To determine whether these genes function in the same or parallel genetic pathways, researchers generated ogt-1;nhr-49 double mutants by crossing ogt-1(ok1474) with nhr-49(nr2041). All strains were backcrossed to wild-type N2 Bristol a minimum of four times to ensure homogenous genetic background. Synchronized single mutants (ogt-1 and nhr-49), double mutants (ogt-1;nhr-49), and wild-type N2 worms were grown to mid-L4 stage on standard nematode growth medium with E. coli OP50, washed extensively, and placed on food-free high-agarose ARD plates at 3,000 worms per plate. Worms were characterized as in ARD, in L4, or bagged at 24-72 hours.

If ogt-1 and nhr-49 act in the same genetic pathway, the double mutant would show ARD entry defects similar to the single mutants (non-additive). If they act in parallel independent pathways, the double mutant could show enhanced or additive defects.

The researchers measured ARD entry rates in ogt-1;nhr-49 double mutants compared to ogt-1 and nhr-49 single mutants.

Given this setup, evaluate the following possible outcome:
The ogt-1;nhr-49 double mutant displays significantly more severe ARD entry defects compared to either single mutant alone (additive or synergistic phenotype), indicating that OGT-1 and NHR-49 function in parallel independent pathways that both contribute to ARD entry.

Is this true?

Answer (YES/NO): NO